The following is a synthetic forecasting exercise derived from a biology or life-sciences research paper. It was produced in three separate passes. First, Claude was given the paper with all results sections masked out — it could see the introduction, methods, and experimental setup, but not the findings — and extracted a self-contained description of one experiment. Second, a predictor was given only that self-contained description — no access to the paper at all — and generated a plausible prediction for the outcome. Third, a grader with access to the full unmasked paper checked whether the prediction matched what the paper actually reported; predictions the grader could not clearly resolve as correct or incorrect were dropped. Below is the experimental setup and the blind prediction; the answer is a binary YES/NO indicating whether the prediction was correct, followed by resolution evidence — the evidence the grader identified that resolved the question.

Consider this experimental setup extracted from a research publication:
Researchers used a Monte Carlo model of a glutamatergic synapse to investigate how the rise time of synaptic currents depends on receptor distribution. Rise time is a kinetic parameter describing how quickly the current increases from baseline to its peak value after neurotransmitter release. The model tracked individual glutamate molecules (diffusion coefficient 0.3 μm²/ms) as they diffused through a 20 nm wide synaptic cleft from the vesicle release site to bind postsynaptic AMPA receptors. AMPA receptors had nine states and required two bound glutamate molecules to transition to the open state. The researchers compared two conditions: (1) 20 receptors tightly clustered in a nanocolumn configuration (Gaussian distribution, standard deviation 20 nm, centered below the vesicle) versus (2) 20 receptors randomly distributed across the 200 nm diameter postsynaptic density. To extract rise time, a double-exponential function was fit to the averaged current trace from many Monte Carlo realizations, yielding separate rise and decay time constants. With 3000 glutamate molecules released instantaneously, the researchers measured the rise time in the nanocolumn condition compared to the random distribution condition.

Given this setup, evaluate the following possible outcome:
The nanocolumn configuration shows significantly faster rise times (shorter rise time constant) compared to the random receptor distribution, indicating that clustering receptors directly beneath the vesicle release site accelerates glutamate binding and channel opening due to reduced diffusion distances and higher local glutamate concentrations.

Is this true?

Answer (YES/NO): NO